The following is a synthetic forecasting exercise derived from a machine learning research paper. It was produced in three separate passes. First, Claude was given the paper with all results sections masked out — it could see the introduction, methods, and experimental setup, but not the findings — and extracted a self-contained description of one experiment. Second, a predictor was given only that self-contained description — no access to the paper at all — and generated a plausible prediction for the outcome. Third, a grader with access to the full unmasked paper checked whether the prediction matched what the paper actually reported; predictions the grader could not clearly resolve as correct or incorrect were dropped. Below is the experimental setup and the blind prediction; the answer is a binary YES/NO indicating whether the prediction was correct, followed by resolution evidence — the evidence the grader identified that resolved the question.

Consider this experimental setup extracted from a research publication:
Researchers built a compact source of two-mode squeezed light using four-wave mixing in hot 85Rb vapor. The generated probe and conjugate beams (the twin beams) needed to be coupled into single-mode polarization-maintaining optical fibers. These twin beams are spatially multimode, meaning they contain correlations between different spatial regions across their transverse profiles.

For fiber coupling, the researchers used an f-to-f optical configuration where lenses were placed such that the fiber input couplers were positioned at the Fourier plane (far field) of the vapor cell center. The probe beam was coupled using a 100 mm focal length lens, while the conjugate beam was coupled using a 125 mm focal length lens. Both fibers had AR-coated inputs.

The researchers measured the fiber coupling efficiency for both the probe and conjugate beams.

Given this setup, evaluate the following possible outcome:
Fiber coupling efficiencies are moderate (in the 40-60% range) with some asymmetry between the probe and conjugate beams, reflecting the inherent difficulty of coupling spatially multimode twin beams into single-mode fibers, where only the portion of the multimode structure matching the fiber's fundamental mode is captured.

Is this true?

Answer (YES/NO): NO